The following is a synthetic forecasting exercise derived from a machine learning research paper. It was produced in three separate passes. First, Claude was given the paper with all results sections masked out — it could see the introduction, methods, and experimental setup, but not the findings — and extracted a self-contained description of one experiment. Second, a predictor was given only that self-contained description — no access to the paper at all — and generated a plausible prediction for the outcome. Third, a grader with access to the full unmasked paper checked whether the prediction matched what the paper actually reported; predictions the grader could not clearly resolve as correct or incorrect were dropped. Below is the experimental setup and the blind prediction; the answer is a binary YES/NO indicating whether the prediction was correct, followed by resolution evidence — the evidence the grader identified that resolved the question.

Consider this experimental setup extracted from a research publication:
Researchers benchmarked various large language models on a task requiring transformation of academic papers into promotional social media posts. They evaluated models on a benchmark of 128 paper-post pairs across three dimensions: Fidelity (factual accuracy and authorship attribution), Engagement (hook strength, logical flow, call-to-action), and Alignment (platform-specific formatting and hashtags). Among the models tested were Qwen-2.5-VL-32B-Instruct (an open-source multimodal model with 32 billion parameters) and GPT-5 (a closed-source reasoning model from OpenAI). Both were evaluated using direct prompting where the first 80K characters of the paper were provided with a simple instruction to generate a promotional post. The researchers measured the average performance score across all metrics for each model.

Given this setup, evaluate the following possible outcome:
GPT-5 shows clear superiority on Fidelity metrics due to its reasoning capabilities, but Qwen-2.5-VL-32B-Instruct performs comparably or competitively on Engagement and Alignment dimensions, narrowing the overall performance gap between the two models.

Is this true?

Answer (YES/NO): NO